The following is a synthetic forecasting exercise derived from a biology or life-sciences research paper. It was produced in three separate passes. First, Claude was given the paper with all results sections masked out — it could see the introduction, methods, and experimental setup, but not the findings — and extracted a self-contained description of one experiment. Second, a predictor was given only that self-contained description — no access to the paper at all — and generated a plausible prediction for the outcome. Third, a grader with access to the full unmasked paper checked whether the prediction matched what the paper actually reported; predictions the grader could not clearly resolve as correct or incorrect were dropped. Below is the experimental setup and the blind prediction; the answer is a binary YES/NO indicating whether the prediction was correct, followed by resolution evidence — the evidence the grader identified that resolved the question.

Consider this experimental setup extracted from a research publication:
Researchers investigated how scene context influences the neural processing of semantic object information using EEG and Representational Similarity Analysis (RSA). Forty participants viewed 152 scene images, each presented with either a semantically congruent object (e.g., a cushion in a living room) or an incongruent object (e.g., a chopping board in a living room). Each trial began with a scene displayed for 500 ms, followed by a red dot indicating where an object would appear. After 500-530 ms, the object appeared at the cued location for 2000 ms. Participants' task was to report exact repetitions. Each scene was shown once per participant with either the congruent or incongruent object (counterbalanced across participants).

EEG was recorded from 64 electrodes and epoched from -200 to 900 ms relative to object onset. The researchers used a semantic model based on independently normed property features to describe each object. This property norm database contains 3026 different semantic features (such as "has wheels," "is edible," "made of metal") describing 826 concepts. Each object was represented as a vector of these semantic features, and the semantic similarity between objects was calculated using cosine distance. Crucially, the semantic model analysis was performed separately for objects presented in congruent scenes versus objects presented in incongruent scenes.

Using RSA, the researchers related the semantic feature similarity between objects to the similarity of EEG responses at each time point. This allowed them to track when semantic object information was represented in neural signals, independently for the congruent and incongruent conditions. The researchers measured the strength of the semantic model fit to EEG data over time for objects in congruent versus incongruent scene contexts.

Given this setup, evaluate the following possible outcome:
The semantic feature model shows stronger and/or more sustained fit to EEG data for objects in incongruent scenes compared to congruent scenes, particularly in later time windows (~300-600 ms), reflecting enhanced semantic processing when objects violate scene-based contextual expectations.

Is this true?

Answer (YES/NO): YES